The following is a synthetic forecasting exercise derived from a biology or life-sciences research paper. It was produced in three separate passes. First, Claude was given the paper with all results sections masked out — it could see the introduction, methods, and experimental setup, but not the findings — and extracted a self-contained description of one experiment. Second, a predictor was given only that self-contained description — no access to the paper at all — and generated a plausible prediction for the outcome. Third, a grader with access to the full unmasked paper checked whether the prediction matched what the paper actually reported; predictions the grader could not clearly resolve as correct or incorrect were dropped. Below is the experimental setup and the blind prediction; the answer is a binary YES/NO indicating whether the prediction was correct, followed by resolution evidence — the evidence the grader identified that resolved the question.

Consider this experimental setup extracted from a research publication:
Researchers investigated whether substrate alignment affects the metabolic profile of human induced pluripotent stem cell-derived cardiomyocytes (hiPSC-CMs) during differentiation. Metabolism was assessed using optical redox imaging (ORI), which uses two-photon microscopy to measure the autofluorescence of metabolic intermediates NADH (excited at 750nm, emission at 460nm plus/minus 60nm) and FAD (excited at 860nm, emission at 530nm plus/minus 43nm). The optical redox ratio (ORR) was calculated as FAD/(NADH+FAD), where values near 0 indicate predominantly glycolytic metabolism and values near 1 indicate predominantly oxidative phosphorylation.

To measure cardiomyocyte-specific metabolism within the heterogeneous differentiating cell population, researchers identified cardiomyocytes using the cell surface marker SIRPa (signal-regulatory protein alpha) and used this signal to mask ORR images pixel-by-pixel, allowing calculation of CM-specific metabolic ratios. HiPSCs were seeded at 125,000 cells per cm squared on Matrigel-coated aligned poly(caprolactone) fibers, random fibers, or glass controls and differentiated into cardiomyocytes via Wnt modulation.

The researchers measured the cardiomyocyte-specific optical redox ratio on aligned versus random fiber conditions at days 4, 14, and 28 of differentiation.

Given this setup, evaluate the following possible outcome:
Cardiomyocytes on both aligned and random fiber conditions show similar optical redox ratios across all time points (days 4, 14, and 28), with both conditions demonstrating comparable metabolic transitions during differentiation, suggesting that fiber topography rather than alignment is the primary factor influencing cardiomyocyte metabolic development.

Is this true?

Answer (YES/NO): NO